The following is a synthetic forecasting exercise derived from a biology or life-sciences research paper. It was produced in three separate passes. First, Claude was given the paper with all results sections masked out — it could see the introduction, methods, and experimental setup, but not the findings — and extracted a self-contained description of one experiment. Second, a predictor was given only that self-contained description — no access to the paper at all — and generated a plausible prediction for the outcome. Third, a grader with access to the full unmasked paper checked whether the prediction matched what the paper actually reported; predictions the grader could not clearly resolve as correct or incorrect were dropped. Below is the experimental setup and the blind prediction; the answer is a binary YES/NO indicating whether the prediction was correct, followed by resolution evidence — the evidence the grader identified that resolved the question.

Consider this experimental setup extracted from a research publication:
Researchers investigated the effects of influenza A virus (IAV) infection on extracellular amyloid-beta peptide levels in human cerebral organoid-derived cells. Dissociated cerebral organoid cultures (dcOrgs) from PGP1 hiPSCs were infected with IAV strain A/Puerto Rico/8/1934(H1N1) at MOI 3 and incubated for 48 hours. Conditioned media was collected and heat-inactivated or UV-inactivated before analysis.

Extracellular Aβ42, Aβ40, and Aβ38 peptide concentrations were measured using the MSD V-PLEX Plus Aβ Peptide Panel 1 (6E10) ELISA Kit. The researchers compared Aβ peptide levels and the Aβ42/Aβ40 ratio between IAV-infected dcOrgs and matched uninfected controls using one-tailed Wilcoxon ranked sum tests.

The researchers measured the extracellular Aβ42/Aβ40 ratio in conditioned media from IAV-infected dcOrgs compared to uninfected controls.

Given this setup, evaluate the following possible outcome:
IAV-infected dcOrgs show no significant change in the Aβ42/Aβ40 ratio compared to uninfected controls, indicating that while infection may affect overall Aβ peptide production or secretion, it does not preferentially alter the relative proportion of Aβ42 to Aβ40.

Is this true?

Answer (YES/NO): YES